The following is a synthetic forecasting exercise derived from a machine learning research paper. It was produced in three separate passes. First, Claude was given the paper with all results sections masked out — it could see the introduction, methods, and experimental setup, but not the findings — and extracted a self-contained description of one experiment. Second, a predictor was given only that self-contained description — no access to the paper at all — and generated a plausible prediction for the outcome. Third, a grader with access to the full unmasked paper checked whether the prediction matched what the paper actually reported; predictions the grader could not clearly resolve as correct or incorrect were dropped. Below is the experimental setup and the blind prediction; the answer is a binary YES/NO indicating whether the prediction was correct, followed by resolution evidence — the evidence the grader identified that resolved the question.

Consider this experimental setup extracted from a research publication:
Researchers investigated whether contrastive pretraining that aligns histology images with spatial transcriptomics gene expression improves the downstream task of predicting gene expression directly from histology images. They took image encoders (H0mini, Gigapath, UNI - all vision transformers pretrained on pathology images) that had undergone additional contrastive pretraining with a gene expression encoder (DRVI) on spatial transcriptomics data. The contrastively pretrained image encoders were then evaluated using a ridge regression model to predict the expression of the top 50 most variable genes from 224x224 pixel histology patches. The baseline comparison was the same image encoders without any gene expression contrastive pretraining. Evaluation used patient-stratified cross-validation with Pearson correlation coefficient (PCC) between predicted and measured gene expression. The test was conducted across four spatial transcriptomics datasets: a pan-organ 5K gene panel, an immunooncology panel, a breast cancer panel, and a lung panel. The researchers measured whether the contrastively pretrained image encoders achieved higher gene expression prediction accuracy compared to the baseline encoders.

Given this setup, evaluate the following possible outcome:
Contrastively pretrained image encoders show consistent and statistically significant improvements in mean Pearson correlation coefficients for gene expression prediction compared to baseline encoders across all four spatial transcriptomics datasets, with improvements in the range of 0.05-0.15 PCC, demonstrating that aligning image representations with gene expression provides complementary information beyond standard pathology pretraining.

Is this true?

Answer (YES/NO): NO